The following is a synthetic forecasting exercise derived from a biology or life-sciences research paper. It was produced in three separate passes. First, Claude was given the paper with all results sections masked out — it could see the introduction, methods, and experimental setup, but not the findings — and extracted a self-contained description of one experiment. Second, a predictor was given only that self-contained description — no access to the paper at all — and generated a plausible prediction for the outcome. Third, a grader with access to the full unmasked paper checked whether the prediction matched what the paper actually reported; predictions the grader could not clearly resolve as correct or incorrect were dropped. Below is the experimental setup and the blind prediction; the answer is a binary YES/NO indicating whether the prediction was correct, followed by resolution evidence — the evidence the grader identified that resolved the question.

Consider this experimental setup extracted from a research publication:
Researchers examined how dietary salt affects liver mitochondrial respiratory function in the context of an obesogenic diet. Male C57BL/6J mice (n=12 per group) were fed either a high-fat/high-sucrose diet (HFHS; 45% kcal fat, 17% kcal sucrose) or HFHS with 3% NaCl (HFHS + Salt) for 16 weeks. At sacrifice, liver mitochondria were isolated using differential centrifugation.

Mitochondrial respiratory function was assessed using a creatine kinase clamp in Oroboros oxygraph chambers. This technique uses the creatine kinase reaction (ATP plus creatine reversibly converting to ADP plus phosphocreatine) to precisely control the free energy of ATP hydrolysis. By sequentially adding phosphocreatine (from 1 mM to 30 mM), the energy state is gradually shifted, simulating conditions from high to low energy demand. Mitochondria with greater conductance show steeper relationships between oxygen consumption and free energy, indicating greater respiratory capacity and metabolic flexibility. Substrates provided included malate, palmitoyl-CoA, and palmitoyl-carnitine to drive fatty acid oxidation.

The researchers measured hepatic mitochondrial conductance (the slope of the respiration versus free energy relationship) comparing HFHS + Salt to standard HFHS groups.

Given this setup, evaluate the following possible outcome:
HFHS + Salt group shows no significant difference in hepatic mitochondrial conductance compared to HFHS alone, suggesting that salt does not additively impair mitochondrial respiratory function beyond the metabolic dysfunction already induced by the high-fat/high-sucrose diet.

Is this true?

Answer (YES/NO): NO